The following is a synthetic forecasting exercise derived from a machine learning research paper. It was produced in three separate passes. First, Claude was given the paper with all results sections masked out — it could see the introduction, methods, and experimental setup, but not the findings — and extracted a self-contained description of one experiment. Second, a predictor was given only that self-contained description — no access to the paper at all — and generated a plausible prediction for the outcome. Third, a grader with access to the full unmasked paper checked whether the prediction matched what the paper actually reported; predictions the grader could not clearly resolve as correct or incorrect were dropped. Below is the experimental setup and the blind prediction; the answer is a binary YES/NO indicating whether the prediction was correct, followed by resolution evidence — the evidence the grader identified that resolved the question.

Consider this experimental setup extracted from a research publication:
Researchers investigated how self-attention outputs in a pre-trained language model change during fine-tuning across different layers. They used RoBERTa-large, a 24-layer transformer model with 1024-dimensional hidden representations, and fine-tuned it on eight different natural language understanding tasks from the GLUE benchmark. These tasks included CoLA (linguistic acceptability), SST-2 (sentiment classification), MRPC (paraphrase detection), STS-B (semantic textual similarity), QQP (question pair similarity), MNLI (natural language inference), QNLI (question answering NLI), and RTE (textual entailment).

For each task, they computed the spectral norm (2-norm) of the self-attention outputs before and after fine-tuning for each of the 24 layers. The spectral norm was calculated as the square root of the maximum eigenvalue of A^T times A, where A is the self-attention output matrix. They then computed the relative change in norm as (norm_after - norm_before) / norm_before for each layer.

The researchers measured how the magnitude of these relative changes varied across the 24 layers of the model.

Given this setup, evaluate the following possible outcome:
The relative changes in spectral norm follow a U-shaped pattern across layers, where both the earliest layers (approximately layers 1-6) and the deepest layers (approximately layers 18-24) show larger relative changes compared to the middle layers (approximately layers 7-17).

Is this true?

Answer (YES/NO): NO